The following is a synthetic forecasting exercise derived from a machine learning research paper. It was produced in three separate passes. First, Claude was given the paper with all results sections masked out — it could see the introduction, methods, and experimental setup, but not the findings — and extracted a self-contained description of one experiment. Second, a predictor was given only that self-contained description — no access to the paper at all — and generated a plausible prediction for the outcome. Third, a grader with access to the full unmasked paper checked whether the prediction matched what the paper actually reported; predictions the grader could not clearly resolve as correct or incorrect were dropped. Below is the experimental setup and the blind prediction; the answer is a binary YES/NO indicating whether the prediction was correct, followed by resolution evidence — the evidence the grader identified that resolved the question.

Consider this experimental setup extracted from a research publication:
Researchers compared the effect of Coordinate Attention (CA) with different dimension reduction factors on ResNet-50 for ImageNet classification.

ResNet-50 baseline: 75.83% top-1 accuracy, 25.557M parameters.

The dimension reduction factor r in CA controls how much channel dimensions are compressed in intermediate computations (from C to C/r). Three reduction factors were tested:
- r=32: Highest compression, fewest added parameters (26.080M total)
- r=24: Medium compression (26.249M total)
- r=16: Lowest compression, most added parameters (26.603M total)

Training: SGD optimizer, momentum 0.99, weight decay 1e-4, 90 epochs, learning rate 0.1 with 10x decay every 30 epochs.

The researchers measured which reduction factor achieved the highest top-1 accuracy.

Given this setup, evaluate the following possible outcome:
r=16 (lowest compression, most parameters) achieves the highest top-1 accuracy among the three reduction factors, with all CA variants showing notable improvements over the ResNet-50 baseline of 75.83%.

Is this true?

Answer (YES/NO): YES